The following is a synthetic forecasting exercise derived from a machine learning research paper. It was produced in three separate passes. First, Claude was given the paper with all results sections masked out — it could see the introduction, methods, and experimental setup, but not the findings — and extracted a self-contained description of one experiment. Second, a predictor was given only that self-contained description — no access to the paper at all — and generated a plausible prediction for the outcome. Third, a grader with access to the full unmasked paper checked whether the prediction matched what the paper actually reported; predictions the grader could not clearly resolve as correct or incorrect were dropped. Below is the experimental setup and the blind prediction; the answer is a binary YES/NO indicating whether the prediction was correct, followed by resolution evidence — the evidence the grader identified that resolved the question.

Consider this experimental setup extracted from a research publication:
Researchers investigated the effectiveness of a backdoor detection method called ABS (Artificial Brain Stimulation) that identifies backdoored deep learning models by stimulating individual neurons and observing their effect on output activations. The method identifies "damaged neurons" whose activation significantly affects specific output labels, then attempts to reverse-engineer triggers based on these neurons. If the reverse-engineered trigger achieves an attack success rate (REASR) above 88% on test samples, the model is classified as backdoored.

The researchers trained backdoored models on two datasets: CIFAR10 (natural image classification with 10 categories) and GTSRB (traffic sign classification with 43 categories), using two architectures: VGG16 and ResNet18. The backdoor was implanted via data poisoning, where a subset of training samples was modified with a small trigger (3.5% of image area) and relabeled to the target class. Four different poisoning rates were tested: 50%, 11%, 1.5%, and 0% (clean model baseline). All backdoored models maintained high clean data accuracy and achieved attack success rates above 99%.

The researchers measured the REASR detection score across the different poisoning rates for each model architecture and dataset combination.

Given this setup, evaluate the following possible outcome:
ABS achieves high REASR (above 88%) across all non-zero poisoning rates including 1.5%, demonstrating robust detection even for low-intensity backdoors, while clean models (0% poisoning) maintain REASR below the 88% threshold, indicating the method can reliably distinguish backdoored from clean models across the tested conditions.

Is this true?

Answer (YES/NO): NO